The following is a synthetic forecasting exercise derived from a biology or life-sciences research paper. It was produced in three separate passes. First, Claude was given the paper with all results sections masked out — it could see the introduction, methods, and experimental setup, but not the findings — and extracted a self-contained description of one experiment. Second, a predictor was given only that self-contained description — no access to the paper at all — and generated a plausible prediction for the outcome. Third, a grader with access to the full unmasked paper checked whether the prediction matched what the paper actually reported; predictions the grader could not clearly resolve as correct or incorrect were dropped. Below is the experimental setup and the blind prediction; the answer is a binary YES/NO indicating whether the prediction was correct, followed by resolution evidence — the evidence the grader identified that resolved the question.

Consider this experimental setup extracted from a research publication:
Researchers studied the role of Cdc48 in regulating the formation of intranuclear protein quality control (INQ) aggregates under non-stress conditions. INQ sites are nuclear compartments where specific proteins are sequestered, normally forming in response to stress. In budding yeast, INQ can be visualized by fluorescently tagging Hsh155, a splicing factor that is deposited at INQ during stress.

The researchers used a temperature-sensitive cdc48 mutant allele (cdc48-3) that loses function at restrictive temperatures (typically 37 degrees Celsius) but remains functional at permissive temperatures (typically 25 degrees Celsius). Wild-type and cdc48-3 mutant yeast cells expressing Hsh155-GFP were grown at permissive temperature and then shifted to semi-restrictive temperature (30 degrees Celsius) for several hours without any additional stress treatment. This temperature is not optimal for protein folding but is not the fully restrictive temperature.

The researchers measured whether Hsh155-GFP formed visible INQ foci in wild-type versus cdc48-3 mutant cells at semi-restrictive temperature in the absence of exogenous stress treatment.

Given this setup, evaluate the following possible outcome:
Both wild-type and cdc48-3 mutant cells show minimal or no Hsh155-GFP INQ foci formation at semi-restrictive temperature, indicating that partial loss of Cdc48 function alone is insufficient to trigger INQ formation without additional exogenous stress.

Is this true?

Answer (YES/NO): NO